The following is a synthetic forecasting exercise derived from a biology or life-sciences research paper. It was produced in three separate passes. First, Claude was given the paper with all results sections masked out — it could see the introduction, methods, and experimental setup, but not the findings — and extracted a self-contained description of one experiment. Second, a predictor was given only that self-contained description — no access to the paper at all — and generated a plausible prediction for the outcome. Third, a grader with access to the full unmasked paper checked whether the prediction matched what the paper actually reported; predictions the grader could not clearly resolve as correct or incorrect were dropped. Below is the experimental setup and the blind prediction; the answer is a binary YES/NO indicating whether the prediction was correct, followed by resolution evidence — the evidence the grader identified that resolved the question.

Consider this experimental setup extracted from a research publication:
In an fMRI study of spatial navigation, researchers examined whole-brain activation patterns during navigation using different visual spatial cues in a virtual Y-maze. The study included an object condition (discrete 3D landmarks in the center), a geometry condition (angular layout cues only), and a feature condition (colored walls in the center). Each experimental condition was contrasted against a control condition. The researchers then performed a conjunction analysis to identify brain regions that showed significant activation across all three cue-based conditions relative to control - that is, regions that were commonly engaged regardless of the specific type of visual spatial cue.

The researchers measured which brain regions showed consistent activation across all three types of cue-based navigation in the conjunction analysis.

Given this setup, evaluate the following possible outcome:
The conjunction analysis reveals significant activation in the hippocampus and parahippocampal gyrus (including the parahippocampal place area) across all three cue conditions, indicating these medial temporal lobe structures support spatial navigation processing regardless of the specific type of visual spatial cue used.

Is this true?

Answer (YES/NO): NO